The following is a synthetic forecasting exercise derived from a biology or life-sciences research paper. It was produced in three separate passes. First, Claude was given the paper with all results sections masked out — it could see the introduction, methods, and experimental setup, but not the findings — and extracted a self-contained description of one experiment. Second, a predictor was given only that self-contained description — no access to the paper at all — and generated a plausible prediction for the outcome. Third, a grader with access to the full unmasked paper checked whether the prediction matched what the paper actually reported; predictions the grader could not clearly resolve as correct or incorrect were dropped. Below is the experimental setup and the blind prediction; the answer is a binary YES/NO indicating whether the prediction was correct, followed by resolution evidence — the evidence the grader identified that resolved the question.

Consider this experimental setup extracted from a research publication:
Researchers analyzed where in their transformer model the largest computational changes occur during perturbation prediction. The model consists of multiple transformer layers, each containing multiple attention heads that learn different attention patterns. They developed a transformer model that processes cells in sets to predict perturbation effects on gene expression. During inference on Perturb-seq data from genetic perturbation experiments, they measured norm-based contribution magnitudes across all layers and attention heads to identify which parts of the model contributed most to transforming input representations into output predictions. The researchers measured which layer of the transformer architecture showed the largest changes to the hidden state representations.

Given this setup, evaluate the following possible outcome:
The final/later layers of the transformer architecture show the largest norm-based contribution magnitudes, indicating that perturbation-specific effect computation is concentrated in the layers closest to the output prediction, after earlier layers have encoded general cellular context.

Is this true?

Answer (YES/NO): YES